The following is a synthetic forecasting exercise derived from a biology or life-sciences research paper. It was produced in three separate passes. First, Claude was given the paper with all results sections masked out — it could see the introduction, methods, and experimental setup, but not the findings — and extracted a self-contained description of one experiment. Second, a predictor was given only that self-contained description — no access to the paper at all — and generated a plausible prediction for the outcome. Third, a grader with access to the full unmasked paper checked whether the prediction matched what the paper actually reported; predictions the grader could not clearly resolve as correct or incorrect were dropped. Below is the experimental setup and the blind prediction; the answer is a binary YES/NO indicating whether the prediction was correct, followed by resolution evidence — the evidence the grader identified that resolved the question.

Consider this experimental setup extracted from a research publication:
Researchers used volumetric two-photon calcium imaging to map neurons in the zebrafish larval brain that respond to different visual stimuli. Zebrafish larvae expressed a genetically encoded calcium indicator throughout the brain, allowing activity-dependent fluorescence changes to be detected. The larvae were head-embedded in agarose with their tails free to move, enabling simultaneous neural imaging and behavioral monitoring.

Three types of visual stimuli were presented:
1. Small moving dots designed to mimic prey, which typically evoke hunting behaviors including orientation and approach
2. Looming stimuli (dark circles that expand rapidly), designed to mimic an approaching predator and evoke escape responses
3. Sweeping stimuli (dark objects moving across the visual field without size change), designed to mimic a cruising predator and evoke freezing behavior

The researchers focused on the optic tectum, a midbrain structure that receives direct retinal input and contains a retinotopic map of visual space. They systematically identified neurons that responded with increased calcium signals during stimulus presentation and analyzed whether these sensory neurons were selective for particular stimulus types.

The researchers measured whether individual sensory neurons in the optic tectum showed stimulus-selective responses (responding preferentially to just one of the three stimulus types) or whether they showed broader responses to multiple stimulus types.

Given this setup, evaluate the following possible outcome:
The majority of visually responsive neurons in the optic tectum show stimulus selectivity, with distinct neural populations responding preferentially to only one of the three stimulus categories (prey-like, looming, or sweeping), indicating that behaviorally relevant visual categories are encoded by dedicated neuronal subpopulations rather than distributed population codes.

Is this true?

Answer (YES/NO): NO